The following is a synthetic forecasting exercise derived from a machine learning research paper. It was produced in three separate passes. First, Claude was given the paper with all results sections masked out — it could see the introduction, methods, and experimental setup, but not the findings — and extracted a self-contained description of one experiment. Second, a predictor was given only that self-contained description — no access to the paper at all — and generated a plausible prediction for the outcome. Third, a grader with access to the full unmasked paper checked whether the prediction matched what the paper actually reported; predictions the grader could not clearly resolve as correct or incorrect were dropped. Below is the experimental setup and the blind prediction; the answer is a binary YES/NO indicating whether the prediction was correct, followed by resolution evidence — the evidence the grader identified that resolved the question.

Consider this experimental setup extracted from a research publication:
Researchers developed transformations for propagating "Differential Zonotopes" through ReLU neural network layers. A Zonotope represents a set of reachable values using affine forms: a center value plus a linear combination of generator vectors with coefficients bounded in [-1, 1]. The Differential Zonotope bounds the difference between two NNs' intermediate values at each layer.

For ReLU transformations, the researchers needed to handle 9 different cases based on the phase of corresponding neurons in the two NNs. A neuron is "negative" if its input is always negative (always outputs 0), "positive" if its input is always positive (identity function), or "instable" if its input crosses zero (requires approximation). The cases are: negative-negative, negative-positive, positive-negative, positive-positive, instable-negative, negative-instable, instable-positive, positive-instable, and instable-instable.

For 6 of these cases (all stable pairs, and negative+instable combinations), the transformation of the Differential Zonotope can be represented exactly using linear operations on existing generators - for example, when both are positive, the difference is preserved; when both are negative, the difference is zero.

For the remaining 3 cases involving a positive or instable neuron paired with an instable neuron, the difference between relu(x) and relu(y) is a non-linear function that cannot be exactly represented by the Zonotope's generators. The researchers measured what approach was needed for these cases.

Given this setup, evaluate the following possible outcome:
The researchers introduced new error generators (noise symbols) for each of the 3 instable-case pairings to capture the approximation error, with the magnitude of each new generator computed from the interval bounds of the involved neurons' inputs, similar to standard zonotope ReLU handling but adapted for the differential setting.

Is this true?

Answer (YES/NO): YES